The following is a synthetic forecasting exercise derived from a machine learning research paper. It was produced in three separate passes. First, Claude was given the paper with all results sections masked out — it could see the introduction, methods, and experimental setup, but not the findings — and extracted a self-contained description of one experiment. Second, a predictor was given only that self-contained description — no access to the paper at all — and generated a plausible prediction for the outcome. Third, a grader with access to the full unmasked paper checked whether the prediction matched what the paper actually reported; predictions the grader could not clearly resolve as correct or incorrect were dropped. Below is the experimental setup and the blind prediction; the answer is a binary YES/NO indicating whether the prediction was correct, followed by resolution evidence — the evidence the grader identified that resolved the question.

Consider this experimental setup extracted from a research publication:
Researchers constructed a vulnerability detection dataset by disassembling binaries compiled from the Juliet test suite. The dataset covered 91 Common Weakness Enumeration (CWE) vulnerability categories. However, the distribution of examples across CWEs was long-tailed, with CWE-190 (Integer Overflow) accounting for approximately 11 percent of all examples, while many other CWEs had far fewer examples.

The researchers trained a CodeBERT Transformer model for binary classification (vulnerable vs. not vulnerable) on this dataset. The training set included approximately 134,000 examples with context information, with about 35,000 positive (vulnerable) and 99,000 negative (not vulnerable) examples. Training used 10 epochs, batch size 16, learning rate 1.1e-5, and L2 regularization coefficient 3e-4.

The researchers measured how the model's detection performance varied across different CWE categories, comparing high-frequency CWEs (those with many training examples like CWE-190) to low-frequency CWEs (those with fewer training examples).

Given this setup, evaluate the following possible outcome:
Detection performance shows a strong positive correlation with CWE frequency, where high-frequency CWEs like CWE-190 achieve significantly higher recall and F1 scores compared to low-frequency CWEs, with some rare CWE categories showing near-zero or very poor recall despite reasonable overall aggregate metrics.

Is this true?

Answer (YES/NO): NO